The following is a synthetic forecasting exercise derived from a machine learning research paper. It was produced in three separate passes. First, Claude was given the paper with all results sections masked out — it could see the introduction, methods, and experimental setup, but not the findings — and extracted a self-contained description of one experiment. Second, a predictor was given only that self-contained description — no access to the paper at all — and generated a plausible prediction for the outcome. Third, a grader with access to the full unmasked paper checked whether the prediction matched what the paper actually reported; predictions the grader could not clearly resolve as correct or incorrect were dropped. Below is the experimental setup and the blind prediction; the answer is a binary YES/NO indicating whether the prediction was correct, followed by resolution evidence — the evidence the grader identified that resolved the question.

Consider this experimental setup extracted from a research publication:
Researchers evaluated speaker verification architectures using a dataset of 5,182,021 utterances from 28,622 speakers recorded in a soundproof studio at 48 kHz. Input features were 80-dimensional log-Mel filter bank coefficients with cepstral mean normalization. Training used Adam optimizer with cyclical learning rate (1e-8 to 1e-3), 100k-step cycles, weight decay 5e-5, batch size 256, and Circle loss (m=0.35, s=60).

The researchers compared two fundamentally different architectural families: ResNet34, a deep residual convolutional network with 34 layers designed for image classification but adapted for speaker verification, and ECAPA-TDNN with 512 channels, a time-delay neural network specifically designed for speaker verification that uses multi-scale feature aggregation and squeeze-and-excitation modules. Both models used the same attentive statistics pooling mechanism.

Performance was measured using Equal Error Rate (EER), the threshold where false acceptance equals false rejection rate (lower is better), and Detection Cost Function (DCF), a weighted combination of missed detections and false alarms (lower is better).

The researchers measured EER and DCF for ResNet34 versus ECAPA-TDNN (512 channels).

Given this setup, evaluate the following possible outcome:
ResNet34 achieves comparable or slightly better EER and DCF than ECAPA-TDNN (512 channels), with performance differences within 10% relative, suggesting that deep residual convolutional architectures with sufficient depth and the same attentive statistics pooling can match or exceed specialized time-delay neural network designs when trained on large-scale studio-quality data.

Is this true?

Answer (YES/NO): NO